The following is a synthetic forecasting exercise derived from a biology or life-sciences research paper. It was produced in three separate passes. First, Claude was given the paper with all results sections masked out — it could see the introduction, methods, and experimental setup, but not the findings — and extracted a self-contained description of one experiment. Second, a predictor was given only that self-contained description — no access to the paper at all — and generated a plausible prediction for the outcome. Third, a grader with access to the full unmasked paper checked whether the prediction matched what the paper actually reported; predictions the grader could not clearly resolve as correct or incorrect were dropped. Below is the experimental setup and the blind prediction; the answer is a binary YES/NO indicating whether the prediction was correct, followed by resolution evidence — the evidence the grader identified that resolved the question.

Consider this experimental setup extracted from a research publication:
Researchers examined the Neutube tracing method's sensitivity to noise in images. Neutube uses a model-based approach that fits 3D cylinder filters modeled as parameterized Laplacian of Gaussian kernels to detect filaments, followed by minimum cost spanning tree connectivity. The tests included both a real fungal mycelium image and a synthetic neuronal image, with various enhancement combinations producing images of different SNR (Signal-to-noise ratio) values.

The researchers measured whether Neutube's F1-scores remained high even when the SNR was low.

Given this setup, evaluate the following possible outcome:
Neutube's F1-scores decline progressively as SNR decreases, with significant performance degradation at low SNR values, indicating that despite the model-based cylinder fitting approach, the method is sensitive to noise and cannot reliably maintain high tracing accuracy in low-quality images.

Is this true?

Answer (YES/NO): NO